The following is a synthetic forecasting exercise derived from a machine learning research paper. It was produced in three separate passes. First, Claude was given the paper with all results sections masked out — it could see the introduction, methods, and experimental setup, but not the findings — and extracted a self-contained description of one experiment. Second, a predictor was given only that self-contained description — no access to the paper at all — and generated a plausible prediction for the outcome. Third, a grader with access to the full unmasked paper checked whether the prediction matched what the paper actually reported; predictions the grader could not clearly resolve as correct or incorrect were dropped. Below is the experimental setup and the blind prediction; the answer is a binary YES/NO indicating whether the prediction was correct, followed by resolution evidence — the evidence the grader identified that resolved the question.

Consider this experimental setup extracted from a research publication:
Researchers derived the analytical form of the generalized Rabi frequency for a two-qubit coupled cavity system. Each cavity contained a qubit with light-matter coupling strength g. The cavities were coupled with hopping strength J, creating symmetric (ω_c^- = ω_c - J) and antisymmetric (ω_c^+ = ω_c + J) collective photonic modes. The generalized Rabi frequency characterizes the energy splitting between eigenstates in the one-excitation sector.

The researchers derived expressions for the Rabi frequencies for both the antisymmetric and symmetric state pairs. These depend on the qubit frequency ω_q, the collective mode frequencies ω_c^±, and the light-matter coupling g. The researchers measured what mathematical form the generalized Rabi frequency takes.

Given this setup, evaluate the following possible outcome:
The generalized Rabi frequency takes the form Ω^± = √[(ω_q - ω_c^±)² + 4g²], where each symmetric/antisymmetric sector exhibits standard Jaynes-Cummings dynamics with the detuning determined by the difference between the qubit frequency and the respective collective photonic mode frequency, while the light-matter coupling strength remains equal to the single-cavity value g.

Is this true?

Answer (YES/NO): YES